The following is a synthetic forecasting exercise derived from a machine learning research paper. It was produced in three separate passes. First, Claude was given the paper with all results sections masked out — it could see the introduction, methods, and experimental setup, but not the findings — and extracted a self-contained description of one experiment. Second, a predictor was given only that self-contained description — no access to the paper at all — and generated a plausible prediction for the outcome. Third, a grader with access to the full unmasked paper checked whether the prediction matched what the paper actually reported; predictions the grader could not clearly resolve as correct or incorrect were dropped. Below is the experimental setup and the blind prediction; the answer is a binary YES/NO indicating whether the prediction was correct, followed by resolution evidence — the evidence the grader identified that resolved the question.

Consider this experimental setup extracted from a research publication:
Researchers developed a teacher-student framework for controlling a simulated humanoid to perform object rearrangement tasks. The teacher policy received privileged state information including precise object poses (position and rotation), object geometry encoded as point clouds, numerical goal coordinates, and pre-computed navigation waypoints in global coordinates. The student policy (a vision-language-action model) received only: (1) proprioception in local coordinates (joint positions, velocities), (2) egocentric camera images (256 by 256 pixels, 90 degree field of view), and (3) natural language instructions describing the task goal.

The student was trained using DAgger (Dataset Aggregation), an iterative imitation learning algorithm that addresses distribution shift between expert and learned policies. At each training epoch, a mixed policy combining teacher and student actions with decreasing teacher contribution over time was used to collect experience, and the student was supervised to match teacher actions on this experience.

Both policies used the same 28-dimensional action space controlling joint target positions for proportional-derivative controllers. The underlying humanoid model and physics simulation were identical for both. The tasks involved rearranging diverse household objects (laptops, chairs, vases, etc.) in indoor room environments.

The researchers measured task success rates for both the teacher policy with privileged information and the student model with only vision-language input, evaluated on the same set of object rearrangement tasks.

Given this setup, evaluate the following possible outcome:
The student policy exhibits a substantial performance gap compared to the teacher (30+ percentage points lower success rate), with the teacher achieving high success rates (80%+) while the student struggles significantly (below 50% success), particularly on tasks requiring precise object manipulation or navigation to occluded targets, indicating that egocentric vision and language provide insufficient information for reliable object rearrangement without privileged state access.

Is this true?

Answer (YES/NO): NO